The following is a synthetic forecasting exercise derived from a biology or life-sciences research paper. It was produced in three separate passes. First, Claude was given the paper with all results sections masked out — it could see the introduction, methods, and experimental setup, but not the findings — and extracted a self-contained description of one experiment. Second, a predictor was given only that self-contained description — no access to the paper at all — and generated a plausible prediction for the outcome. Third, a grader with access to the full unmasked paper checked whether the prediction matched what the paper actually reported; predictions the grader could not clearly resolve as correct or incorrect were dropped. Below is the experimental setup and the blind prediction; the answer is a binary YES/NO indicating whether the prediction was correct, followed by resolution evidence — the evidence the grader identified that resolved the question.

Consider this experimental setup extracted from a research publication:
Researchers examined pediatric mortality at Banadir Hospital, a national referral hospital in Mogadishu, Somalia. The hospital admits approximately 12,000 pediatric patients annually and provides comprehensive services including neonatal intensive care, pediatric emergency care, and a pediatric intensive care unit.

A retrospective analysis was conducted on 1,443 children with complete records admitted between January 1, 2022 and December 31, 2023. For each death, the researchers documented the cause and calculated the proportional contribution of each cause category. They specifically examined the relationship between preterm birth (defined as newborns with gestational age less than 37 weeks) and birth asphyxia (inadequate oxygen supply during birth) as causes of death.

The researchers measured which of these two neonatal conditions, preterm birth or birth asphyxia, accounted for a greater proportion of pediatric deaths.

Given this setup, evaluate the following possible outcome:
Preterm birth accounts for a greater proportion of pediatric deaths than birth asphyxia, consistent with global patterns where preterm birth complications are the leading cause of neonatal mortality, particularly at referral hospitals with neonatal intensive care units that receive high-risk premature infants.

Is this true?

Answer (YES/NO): YES